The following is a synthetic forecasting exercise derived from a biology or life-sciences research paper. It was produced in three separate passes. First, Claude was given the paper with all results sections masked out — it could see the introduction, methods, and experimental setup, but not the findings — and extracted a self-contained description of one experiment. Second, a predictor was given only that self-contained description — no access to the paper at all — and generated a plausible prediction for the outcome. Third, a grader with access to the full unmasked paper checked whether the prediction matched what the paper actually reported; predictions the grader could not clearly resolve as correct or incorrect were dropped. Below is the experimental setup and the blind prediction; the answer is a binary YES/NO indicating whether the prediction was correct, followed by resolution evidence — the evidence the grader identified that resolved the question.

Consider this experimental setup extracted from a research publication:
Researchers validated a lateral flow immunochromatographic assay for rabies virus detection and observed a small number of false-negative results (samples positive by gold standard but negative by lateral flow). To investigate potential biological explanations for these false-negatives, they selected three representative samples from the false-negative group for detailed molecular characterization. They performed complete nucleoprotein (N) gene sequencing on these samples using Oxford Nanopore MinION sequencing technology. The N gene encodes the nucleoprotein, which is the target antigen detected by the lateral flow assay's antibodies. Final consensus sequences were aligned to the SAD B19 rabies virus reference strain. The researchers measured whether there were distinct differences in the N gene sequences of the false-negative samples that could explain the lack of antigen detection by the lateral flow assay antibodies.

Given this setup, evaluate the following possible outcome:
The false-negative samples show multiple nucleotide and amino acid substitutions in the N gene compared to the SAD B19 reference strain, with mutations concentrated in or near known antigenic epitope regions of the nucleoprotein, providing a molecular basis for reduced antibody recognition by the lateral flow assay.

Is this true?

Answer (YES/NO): NO